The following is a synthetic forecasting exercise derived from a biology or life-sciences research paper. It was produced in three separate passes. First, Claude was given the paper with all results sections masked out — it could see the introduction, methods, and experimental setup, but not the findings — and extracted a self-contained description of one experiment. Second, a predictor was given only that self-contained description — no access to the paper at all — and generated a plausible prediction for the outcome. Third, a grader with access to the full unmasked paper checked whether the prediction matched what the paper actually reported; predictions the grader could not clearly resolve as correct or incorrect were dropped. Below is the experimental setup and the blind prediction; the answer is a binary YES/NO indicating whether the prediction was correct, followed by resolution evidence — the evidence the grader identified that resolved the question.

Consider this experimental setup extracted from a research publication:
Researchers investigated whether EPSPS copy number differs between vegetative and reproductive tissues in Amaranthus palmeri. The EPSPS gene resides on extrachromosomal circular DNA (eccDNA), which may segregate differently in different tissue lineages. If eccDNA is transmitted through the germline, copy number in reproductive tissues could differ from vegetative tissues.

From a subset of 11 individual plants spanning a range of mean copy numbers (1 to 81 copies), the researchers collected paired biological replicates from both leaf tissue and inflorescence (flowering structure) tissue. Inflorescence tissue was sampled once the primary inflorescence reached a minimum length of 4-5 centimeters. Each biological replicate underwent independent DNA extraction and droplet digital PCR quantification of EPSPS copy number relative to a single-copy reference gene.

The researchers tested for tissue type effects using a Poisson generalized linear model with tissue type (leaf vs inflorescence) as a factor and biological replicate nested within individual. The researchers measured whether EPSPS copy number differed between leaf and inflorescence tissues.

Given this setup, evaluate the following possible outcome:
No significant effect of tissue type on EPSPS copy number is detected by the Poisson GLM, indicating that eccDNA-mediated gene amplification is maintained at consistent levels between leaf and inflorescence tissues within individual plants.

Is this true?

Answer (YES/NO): YES